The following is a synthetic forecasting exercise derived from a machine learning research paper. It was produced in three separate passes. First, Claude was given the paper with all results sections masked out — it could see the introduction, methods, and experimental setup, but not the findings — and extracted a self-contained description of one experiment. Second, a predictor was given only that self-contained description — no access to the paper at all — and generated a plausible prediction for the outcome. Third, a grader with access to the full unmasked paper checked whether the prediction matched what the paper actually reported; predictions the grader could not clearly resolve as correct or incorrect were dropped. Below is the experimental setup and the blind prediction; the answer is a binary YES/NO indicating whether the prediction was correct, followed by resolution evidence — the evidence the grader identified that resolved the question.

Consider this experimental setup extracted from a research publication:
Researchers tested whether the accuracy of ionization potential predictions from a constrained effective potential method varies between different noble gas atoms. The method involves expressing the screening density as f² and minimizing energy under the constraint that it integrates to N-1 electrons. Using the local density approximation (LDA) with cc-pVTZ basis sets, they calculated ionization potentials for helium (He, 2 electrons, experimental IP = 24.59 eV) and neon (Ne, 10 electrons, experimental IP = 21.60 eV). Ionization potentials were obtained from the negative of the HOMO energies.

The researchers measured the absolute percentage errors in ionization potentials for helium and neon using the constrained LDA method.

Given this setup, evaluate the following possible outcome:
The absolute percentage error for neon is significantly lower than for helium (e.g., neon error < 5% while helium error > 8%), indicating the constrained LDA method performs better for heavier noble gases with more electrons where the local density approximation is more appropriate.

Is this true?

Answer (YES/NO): NO